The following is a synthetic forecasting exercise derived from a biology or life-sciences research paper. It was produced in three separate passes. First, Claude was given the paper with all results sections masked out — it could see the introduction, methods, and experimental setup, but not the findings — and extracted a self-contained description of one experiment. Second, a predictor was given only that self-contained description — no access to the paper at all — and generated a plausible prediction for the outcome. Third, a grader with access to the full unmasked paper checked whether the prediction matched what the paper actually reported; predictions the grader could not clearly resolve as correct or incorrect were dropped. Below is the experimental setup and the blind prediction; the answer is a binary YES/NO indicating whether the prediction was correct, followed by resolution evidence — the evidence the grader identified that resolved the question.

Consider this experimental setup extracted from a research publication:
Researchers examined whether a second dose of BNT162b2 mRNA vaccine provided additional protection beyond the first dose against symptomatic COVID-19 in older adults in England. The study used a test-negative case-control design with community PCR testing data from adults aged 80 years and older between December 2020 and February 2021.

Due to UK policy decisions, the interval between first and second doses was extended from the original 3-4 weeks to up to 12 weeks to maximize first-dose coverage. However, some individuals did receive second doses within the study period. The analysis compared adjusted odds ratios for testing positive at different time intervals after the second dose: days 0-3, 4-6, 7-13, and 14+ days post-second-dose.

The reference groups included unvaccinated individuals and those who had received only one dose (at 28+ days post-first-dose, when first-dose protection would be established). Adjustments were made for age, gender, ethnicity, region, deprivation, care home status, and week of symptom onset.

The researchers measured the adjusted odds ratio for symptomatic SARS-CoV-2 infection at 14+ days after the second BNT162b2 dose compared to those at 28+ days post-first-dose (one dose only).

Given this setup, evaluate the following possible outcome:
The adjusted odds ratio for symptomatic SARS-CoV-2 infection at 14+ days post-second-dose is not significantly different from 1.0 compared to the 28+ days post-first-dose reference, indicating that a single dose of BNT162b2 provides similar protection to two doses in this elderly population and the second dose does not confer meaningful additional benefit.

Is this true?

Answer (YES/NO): NO